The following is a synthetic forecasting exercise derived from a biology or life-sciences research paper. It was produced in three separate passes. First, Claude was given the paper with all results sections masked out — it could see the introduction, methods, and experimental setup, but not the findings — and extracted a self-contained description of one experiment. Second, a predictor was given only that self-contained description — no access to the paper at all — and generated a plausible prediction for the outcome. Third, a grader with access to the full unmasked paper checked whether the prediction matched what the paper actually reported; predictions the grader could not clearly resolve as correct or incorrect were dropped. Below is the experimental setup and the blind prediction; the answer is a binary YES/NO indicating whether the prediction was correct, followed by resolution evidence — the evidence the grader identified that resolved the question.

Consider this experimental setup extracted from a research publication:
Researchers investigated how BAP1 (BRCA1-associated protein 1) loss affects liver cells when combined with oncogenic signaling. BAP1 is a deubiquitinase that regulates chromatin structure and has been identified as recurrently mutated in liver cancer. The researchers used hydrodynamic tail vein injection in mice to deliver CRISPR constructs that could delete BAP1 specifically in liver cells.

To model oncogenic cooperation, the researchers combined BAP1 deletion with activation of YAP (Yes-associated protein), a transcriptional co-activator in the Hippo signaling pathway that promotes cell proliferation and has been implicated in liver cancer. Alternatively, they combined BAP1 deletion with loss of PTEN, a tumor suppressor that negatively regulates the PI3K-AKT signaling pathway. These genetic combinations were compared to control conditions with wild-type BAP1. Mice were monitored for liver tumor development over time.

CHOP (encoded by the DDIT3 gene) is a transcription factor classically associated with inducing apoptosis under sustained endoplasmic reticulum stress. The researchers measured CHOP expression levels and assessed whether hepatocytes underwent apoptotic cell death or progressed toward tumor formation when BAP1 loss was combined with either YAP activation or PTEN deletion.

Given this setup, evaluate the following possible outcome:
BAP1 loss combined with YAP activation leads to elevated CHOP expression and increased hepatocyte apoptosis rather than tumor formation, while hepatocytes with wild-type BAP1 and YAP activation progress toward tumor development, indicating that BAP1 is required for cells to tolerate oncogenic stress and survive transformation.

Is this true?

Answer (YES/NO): NO